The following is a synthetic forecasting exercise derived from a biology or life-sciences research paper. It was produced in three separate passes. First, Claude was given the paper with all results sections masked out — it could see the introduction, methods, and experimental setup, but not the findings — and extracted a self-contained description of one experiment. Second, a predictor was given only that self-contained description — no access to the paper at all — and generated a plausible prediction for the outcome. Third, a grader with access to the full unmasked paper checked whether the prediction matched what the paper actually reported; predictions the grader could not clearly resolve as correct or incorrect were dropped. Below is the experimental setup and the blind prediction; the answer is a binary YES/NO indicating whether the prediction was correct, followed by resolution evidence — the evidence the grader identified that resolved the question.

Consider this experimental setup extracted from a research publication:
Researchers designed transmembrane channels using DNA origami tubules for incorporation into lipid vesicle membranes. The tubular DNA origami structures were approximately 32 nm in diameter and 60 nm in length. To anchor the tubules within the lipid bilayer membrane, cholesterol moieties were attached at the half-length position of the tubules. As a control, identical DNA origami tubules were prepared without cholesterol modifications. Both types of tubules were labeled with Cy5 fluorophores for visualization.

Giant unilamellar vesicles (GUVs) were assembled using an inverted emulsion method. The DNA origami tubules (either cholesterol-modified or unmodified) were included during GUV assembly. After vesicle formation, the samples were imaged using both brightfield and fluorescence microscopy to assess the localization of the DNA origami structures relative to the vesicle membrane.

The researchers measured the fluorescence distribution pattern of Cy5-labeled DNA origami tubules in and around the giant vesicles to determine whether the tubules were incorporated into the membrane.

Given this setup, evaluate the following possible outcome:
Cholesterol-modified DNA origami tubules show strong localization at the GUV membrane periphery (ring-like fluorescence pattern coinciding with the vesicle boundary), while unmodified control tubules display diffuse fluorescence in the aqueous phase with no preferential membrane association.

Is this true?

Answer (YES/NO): NO